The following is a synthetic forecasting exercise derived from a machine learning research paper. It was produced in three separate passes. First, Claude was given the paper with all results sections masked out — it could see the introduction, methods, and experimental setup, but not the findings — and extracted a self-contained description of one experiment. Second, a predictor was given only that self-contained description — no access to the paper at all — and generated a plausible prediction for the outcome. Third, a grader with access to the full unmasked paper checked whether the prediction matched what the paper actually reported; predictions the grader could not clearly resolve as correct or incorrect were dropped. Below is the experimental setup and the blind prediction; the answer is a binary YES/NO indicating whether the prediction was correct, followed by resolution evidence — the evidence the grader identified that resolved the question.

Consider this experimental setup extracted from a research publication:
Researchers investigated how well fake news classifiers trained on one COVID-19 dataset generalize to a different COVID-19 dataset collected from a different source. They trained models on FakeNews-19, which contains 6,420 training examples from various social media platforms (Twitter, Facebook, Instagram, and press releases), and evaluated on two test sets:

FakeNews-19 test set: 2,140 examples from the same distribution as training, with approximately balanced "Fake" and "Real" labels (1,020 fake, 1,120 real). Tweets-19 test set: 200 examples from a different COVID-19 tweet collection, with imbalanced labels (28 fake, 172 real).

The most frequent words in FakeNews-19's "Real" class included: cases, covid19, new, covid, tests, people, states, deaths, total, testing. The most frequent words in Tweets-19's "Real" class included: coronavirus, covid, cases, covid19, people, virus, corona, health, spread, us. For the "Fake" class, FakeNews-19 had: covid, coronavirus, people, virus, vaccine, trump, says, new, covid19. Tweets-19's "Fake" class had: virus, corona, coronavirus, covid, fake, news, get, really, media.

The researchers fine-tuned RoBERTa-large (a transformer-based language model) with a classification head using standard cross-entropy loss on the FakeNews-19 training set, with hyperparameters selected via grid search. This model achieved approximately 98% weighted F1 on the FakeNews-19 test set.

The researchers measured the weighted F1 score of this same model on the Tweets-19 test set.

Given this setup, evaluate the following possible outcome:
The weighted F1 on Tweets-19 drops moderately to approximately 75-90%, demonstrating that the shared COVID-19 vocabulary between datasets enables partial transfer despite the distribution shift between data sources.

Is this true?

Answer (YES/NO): NO